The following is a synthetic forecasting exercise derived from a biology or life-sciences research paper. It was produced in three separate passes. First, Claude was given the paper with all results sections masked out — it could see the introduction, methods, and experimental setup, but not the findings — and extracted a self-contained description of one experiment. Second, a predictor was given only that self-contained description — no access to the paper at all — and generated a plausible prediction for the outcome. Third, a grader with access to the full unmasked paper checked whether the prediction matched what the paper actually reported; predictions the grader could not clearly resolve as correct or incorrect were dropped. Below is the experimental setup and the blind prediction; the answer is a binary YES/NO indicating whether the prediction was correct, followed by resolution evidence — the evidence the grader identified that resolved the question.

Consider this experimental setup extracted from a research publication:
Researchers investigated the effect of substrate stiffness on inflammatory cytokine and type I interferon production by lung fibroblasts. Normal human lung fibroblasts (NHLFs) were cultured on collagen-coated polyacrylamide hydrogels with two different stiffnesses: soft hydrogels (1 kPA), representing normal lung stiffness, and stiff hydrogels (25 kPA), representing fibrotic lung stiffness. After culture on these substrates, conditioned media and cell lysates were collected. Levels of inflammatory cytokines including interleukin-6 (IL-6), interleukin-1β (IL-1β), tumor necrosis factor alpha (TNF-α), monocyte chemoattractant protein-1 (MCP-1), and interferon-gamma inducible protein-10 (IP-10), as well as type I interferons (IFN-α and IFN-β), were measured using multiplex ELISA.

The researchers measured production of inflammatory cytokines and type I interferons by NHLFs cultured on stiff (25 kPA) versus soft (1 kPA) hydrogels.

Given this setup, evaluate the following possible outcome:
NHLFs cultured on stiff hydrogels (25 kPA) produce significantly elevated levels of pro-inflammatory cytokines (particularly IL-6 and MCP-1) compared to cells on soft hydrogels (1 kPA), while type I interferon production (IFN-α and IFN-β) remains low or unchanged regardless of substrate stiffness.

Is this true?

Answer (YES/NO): NO